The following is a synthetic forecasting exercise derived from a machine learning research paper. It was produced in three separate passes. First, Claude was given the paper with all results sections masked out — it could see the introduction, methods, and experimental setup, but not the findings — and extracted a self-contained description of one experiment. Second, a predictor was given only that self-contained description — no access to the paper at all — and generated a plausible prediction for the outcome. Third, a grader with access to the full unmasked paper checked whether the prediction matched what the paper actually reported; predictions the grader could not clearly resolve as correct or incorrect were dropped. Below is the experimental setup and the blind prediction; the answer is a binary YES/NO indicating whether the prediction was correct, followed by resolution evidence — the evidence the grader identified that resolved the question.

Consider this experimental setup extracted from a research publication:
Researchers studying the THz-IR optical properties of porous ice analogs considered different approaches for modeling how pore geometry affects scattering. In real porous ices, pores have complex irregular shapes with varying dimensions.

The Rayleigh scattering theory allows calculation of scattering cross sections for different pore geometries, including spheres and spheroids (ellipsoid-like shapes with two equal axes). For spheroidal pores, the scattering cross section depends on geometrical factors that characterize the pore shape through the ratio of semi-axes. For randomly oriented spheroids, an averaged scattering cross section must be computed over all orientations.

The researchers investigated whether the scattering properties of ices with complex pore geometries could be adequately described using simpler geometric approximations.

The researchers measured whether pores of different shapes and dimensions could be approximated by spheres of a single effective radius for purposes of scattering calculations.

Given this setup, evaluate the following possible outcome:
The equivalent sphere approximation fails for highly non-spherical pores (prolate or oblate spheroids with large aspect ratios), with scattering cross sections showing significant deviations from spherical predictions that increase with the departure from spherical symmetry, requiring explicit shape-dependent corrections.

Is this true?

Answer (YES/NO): NO